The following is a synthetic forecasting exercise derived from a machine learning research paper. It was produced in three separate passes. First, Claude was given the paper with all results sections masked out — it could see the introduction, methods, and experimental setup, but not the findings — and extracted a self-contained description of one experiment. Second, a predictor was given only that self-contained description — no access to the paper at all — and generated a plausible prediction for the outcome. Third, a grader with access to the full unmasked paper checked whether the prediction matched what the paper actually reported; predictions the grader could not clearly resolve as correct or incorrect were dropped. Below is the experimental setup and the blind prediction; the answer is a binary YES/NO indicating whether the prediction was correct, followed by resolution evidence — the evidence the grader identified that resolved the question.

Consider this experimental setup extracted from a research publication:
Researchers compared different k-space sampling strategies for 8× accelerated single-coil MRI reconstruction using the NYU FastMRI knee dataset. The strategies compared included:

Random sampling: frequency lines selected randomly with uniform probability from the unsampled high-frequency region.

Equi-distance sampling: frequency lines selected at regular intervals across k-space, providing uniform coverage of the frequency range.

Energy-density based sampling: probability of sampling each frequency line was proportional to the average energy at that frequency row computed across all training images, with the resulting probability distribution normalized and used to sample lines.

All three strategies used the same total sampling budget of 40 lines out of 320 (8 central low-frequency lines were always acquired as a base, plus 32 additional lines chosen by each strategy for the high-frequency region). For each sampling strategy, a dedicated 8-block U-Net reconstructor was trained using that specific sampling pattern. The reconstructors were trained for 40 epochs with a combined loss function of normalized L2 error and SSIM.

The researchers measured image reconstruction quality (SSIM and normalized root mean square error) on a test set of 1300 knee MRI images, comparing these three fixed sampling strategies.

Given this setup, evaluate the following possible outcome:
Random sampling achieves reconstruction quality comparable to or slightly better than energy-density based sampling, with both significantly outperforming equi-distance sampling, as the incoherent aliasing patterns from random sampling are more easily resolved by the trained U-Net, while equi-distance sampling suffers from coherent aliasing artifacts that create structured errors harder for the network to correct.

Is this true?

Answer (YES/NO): NO